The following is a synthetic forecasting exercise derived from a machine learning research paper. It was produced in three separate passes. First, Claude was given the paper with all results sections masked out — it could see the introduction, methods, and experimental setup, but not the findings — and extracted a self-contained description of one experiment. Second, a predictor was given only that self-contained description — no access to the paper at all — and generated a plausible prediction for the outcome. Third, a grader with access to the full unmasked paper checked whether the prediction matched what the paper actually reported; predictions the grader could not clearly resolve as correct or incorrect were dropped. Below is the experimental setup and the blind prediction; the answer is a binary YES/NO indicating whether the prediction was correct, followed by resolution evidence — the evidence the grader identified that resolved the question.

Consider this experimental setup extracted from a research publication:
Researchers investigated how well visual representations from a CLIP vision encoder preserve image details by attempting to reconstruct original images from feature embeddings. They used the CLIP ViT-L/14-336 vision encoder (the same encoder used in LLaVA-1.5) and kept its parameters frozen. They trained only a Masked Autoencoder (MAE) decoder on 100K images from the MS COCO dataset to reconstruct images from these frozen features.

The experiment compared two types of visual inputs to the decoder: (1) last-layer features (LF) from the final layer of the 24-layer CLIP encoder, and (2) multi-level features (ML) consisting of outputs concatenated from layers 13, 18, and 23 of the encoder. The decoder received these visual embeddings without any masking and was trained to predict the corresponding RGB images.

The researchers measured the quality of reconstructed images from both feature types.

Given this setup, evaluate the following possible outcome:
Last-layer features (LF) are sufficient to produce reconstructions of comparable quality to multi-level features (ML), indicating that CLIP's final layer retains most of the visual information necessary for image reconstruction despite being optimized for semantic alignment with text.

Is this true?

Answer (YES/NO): NO